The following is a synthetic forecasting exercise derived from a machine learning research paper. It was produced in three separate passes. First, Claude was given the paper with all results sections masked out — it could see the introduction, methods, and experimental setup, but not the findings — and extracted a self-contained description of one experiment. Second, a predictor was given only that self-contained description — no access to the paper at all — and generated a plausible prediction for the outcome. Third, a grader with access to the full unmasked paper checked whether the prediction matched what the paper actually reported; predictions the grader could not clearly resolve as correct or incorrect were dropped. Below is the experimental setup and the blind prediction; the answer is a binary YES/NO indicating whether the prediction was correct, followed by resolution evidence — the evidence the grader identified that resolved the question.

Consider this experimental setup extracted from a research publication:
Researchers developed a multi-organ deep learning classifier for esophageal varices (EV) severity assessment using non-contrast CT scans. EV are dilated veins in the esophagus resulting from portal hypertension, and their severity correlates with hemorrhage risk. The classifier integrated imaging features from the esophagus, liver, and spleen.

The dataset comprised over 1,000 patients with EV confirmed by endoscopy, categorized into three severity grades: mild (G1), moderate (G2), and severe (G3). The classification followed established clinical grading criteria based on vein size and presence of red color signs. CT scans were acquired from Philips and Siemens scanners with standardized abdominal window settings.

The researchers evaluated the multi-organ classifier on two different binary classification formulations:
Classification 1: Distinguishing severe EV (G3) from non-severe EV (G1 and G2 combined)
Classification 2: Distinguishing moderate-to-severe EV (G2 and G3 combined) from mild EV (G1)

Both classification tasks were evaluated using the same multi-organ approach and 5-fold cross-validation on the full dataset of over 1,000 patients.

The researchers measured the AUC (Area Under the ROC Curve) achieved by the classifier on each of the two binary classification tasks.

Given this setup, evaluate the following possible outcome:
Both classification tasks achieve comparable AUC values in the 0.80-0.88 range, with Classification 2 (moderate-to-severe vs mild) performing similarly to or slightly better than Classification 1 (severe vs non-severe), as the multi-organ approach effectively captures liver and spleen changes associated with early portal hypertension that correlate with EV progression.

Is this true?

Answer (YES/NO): NO